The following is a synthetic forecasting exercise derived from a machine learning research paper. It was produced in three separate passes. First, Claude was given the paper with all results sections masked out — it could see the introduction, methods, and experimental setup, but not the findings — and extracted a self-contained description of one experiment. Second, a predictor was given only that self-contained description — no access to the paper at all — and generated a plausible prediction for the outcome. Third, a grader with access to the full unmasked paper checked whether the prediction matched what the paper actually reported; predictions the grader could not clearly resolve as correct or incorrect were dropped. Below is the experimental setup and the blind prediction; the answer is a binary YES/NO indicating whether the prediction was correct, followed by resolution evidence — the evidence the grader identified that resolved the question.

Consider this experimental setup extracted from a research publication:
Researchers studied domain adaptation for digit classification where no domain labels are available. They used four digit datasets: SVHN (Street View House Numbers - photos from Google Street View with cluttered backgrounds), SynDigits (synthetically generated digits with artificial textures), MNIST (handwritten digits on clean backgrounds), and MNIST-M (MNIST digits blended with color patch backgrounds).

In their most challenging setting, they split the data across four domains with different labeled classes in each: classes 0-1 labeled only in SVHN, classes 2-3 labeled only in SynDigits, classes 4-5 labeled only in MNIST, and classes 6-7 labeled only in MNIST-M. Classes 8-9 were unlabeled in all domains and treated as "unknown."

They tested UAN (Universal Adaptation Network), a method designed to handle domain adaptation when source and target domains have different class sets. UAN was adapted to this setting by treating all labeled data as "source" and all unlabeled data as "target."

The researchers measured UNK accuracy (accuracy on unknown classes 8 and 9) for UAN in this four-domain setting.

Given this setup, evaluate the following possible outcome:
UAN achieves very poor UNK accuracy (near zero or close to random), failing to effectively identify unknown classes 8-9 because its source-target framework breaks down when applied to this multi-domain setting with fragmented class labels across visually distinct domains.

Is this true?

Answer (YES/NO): YES